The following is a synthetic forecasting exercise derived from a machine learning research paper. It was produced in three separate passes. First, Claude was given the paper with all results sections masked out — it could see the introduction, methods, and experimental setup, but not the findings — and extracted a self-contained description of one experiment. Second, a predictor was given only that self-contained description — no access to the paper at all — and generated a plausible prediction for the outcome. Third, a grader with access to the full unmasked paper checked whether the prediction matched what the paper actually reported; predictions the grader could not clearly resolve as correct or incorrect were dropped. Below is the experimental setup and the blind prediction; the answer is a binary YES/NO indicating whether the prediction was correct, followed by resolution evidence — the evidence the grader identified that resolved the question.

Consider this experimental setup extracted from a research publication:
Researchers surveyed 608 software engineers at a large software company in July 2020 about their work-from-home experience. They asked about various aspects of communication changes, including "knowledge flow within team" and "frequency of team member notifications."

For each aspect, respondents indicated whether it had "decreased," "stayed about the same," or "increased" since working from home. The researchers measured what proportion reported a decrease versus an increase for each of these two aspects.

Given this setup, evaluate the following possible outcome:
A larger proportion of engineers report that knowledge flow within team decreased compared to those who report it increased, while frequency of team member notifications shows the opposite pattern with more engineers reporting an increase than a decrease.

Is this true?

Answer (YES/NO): YES